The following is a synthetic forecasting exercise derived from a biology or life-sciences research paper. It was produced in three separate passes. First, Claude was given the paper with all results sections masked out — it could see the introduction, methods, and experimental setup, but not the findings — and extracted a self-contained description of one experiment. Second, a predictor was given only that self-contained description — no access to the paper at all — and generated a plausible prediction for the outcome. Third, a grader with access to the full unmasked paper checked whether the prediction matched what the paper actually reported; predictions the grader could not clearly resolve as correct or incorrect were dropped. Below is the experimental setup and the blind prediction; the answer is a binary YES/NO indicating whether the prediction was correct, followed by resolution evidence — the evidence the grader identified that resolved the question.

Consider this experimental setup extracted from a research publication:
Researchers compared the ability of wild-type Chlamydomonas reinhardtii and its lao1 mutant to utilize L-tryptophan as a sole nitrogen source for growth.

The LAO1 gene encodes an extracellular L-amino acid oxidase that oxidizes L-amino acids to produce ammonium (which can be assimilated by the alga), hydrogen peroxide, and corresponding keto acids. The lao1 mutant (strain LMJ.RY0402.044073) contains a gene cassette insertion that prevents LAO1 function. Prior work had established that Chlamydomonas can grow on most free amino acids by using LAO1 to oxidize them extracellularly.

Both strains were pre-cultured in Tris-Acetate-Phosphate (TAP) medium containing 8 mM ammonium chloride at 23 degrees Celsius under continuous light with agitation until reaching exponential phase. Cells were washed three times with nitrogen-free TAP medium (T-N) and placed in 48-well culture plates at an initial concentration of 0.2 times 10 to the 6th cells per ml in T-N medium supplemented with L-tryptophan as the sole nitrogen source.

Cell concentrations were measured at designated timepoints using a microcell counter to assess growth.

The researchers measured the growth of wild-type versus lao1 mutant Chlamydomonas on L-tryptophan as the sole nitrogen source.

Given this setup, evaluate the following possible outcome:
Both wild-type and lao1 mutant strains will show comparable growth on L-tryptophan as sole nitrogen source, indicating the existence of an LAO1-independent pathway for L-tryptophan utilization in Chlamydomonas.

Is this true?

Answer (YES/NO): NO